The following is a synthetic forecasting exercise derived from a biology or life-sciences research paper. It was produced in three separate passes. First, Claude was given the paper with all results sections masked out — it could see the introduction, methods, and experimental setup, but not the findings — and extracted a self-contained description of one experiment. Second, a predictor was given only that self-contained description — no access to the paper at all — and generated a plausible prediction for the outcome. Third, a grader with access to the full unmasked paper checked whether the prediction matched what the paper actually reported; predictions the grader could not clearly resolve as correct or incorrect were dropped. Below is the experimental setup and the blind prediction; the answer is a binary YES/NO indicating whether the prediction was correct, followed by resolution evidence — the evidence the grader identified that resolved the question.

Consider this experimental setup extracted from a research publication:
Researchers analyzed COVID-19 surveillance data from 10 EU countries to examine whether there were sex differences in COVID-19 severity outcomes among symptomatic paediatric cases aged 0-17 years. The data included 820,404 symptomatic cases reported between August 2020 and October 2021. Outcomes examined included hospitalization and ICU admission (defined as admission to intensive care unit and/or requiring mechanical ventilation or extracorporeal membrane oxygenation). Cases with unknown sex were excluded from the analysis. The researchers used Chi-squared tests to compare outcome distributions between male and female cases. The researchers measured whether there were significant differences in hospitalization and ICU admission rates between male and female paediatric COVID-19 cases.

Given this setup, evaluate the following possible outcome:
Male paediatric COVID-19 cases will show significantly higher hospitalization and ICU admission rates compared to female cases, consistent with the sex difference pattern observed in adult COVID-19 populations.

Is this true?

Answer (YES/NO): YES